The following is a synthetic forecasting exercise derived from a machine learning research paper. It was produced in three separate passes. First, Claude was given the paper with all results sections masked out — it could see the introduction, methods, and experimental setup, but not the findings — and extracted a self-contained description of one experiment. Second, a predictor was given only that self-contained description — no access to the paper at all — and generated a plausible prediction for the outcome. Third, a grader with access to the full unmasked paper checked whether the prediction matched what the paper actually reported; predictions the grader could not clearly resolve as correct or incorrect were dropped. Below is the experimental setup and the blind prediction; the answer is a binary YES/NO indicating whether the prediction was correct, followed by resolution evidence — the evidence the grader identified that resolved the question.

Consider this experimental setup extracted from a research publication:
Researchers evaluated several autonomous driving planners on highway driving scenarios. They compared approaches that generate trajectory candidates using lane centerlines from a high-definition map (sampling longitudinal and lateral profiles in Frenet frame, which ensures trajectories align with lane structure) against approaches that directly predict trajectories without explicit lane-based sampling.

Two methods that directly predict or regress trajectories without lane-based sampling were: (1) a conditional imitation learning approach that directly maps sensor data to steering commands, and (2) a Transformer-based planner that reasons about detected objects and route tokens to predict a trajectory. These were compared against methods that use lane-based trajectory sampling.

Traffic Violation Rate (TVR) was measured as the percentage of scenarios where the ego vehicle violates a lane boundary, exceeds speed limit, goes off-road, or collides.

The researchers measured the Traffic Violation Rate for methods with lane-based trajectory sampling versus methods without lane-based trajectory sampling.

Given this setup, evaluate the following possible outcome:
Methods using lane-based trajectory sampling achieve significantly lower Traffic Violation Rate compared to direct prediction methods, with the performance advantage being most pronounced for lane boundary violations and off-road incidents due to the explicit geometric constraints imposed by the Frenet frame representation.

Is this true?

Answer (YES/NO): YES